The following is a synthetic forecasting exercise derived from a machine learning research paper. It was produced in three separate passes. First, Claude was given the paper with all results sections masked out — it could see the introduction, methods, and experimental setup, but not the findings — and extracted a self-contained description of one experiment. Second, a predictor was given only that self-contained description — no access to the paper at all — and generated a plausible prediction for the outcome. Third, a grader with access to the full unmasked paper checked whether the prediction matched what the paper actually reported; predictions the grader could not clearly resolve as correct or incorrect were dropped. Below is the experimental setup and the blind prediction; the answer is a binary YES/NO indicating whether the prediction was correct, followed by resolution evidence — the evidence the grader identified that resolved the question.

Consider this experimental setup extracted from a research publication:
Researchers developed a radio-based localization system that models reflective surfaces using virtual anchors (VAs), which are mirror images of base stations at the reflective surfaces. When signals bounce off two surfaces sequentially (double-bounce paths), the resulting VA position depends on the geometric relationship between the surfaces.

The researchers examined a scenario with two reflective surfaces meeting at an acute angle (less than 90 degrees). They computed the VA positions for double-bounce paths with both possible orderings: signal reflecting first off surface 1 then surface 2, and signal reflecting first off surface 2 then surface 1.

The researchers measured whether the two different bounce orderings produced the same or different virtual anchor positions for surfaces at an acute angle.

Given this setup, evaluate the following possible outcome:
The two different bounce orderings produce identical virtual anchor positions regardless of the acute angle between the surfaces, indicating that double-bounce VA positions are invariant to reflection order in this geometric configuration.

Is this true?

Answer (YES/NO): NO